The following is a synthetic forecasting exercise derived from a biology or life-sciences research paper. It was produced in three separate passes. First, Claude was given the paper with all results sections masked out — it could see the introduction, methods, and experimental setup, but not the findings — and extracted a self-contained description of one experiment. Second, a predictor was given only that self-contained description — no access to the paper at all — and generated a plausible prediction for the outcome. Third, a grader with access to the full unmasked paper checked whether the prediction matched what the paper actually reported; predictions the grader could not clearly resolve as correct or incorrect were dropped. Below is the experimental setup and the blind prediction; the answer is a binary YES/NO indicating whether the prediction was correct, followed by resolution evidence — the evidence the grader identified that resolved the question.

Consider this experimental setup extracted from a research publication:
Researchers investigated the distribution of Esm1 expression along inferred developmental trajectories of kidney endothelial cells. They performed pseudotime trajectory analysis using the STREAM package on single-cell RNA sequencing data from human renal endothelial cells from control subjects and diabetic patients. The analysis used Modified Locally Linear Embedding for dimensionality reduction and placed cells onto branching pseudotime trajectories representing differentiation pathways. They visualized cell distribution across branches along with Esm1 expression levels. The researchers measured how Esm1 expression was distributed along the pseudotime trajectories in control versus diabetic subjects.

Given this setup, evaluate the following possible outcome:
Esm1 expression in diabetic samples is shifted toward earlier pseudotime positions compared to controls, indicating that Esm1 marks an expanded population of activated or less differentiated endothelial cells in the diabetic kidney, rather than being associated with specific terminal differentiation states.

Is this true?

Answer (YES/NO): NO